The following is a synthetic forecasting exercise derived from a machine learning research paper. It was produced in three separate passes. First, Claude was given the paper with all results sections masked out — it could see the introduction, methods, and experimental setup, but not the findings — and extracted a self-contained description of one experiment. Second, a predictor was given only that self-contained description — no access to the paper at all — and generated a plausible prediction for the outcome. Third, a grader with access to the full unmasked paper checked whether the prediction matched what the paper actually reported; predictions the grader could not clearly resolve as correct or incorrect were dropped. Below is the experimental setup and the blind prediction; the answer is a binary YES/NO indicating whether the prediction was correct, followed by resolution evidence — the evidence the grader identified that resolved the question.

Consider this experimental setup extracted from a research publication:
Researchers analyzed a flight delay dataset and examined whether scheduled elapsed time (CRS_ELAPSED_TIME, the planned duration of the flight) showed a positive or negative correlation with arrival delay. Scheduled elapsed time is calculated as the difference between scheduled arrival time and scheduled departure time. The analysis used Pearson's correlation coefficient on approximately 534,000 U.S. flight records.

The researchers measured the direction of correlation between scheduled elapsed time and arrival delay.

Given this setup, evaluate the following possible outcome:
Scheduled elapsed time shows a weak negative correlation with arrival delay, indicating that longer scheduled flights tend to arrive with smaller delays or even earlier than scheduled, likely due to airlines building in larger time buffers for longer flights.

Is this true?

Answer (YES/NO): YES